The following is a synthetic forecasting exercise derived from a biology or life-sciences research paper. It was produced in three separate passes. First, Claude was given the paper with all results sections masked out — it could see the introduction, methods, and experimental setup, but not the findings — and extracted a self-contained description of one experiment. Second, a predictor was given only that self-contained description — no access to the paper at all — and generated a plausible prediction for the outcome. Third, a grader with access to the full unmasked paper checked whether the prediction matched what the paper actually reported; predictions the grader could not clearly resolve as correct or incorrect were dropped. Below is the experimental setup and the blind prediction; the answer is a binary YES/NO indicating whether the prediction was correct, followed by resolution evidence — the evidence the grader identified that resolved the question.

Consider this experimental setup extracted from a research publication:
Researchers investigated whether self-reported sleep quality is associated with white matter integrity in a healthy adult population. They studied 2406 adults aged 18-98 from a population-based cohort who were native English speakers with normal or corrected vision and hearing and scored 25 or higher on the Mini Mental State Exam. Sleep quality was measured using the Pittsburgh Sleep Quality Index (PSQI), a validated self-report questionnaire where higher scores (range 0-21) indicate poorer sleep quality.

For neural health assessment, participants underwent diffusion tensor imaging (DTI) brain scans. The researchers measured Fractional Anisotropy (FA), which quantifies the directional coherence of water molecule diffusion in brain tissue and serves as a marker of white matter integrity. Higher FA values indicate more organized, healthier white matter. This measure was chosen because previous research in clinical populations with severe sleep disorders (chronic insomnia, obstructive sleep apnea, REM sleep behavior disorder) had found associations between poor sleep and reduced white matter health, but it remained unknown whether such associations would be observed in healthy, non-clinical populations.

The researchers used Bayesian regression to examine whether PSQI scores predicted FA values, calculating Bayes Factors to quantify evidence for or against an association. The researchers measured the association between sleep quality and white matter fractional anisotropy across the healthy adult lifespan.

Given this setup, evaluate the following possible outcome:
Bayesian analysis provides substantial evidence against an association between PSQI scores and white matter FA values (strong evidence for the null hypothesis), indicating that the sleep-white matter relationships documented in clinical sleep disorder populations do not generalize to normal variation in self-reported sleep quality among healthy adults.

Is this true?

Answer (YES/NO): YES